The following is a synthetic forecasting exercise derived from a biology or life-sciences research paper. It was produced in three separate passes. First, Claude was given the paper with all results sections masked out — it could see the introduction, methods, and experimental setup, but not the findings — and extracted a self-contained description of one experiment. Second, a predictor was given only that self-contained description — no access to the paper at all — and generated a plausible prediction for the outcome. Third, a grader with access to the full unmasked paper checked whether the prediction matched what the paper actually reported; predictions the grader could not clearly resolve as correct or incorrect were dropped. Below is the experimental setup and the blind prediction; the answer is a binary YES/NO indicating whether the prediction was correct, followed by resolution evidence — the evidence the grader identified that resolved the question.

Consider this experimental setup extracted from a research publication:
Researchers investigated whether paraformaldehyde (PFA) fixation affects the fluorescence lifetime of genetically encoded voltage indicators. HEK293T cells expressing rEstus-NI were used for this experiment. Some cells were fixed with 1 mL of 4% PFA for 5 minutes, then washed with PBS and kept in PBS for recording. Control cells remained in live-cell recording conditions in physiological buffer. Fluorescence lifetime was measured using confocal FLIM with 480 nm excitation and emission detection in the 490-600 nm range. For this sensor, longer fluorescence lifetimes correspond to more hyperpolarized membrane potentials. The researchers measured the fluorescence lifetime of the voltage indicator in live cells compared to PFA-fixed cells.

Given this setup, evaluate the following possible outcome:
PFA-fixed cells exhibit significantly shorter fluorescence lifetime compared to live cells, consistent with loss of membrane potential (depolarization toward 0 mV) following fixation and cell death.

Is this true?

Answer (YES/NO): YES